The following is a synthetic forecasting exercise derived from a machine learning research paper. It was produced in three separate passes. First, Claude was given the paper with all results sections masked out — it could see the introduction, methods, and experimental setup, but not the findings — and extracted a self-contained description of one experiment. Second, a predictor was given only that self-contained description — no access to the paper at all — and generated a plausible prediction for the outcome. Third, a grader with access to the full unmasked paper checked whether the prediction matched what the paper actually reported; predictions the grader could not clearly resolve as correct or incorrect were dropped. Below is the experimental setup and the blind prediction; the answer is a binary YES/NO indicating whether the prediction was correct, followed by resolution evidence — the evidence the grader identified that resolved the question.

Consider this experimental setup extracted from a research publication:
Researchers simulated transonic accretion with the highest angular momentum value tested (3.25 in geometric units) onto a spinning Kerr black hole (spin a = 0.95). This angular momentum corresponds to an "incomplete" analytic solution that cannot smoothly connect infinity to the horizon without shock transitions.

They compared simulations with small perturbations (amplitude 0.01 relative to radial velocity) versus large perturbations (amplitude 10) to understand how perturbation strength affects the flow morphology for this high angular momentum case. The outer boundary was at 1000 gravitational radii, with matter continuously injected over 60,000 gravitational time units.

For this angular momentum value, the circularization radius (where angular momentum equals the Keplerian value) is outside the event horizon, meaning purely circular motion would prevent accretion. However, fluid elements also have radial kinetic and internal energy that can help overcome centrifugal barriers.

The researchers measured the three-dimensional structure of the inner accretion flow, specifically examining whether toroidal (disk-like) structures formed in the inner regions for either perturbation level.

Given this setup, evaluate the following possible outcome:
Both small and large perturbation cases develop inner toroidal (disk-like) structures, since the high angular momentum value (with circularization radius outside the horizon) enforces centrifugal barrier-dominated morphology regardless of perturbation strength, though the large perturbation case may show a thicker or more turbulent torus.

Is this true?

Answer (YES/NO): YES